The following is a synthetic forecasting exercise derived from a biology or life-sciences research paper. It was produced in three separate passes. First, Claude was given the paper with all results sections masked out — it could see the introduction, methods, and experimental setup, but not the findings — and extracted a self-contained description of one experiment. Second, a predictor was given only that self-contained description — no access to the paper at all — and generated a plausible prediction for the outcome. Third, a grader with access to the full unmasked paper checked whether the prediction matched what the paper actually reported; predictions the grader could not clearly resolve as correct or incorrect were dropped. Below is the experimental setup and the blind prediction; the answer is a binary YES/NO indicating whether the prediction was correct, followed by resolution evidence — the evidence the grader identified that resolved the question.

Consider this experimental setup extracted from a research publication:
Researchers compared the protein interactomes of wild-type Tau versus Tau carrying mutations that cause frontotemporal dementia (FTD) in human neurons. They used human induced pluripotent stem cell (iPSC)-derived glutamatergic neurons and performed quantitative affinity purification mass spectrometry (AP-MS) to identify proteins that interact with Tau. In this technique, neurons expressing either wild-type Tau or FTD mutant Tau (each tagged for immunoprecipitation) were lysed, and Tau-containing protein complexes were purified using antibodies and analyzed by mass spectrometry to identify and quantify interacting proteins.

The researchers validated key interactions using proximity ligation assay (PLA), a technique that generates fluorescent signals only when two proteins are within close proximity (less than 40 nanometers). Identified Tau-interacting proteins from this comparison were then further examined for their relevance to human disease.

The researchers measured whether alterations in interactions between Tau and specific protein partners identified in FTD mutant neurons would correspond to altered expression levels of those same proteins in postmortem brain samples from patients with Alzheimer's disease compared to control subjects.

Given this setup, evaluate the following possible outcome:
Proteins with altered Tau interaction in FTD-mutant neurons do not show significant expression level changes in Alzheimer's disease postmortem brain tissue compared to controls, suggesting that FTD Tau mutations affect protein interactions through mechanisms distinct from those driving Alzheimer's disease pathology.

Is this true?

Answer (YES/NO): NO